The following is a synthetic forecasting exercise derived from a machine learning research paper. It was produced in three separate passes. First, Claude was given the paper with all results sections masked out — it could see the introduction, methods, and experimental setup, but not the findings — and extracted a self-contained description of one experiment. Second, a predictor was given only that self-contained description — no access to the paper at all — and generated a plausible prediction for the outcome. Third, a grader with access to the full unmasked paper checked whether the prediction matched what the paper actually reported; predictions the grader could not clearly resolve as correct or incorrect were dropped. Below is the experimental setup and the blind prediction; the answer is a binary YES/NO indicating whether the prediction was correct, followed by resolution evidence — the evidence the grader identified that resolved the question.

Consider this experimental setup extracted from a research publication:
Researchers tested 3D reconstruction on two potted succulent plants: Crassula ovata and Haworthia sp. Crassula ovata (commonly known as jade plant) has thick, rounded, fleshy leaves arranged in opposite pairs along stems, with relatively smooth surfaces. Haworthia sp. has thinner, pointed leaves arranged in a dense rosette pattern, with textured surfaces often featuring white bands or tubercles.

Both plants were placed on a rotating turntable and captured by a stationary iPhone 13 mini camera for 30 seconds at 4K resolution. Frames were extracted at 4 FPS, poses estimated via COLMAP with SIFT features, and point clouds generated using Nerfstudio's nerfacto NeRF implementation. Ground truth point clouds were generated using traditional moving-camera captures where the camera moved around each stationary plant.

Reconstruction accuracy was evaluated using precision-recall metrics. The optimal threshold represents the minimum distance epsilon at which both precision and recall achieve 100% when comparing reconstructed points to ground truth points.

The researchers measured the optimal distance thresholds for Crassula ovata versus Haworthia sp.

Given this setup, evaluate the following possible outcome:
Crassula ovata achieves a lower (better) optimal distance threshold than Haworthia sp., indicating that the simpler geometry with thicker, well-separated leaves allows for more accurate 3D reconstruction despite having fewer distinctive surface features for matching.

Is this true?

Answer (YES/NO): YES